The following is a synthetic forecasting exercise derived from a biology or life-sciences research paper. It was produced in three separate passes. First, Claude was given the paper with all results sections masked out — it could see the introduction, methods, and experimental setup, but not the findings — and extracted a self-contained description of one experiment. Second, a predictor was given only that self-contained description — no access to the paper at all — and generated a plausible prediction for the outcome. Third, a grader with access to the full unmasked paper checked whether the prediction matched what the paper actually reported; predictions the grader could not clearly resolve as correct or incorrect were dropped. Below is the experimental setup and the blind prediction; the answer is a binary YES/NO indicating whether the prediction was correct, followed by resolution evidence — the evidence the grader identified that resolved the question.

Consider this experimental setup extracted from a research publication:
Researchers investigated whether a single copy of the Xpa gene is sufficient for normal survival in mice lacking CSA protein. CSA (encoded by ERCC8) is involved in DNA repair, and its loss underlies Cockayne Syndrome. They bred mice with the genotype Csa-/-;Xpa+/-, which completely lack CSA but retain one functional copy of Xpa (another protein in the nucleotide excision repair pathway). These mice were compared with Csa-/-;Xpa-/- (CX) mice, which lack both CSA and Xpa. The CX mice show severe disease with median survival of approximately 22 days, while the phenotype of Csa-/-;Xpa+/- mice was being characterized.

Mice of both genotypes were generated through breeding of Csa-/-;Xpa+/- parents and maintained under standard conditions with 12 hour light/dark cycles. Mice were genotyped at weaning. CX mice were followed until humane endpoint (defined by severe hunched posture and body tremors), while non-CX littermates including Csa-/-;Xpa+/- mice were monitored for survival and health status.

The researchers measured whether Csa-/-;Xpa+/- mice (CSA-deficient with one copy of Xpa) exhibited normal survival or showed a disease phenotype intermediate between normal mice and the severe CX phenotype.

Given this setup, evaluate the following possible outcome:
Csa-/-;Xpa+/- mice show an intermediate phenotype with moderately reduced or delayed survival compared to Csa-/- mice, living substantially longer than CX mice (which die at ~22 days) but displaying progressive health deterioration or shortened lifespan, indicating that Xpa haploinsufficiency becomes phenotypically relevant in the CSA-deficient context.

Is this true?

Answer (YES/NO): NO